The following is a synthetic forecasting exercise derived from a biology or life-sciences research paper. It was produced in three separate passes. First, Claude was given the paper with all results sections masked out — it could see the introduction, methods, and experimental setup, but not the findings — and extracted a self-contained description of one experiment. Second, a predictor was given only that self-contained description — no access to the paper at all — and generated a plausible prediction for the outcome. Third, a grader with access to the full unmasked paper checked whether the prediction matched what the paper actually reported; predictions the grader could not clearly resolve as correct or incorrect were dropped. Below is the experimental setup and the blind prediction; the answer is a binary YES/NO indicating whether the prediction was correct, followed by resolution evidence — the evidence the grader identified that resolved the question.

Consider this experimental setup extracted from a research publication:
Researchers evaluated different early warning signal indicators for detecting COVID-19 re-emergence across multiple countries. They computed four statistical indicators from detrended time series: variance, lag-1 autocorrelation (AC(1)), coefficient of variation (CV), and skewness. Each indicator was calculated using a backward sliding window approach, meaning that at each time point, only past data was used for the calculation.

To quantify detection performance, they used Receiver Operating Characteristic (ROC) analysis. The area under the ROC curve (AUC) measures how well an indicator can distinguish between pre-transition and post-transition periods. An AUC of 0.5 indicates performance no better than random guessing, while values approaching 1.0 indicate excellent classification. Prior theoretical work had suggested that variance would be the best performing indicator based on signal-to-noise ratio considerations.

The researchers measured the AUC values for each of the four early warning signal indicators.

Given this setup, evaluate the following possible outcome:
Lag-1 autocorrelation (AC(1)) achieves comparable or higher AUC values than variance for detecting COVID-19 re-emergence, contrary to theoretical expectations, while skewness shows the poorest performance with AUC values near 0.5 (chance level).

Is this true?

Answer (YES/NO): NO